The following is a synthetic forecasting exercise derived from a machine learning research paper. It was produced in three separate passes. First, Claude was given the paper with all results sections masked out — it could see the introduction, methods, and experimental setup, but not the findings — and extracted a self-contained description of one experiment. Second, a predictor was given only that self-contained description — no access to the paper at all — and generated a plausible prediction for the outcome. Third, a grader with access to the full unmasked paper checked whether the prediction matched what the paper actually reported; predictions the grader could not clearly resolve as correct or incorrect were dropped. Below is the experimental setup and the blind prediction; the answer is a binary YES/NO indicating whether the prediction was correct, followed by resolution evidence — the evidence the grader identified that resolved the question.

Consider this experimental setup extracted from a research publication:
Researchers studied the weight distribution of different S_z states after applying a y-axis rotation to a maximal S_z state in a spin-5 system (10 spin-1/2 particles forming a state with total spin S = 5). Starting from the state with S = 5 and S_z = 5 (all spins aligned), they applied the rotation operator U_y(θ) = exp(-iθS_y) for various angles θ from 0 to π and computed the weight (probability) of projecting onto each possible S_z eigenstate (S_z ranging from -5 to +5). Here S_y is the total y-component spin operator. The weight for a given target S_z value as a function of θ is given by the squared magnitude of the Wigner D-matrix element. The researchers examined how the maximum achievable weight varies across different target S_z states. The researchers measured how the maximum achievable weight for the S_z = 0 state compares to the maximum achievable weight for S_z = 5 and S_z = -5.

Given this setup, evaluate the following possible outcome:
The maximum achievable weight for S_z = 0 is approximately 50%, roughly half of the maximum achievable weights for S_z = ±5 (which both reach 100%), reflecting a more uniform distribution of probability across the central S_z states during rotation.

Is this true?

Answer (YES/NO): NO